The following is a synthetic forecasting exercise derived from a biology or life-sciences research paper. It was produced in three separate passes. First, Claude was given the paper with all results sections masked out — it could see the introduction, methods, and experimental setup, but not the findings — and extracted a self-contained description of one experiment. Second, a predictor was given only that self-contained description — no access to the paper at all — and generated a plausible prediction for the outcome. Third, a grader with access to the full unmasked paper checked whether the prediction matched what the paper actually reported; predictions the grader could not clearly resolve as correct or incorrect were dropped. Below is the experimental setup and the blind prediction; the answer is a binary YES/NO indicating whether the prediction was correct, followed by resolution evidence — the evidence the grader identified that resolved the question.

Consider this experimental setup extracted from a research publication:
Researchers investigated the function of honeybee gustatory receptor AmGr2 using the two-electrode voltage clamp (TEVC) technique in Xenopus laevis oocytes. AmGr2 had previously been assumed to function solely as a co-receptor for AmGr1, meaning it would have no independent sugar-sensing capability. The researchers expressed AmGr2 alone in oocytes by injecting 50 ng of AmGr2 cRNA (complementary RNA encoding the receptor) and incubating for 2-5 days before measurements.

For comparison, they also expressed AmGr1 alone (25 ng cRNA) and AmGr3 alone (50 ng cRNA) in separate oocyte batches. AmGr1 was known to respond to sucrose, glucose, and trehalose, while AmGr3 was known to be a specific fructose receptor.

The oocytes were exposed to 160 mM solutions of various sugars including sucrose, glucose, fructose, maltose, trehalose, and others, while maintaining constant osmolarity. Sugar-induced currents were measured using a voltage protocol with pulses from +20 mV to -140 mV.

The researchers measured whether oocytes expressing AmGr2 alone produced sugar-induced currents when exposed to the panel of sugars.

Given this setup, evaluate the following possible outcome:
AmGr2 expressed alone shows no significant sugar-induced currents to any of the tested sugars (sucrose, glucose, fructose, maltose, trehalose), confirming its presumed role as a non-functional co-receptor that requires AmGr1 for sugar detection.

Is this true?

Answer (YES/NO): NO